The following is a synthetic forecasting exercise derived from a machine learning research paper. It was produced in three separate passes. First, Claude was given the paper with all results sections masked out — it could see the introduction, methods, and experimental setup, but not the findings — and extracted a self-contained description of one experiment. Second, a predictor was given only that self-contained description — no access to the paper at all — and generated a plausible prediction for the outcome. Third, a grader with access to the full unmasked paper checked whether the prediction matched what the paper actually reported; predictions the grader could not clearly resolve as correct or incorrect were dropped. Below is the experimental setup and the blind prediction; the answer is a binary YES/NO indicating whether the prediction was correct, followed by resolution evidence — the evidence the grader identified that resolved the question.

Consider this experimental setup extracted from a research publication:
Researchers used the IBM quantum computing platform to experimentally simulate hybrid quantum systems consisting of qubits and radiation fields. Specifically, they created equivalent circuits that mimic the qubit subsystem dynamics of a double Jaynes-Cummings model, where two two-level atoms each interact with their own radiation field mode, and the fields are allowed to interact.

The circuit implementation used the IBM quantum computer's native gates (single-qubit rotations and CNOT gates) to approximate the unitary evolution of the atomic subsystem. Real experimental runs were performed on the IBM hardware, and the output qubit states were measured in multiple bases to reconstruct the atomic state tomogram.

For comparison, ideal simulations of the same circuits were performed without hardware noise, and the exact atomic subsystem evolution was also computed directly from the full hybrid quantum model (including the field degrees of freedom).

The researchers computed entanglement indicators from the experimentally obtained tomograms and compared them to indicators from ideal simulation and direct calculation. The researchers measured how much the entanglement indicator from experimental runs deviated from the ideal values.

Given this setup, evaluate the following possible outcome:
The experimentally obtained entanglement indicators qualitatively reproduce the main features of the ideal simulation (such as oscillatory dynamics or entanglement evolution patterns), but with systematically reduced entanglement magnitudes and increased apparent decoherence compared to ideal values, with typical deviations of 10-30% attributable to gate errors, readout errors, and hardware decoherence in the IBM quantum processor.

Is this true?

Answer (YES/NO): NO